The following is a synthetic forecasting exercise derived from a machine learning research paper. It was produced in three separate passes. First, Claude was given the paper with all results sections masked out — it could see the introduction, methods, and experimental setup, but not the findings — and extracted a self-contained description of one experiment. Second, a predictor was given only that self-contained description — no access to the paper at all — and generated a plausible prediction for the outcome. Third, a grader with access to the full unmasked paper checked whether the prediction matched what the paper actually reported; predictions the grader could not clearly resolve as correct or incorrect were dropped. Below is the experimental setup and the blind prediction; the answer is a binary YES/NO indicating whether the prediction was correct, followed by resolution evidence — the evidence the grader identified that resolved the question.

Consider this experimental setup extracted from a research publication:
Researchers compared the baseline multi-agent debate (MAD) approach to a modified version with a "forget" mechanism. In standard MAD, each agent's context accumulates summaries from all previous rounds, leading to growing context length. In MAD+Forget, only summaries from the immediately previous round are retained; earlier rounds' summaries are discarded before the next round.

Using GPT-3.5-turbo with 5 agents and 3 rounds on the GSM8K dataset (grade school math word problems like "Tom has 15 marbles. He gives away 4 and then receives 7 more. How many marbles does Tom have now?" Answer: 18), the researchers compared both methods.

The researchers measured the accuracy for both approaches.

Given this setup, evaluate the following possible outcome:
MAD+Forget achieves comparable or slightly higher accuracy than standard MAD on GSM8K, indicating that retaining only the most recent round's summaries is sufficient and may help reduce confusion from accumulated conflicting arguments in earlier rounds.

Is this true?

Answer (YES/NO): YES